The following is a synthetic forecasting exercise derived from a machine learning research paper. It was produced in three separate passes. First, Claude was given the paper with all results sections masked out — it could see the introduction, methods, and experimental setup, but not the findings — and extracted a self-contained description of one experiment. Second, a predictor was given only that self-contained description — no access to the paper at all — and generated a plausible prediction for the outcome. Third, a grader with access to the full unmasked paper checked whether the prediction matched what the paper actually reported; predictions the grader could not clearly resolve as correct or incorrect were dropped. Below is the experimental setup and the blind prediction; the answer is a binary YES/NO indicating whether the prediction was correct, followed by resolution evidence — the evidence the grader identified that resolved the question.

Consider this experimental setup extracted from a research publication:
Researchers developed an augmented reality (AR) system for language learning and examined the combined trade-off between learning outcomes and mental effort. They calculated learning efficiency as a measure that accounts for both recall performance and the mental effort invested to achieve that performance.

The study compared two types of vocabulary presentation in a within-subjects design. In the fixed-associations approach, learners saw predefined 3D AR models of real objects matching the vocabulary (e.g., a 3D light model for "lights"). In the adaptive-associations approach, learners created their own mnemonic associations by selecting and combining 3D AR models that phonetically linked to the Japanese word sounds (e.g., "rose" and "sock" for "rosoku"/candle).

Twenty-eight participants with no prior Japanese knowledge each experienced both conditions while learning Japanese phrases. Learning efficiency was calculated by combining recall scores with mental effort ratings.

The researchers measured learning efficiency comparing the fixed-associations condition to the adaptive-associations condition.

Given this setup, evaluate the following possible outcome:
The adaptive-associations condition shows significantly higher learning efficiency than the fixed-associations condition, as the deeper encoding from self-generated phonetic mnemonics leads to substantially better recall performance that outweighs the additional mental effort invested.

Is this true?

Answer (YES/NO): NO